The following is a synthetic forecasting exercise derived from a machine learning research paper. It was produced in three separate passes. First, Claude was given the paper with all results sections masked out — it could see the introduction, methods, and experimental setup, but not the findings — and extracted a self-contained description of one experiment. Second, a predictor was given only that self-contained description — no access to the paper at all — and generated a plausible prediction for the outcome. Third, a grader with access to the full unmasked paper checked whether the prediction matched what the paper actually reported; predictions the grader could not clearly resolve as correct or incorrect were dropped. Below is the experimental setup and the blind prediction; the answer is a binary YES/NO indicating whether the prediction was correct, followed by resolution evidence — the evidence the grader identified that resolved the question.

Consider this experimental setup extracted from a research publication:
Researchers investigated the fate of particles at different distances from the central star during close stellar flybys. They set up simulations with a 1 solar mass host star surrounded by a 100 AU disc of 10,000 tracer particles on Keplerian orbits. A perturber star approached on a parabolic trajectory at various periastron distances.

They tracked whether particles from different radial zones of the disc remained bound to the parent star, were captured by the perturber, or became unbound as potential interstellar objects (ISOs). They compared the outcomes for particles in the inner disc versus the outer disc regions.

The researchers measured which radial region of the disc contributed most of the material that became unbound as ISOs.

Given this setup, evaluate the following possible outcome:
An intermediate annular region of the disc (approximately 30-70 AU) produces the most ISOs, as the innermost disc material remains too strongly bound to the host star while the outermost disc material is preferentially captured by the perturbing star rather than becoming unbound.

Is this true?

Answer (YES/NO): NO